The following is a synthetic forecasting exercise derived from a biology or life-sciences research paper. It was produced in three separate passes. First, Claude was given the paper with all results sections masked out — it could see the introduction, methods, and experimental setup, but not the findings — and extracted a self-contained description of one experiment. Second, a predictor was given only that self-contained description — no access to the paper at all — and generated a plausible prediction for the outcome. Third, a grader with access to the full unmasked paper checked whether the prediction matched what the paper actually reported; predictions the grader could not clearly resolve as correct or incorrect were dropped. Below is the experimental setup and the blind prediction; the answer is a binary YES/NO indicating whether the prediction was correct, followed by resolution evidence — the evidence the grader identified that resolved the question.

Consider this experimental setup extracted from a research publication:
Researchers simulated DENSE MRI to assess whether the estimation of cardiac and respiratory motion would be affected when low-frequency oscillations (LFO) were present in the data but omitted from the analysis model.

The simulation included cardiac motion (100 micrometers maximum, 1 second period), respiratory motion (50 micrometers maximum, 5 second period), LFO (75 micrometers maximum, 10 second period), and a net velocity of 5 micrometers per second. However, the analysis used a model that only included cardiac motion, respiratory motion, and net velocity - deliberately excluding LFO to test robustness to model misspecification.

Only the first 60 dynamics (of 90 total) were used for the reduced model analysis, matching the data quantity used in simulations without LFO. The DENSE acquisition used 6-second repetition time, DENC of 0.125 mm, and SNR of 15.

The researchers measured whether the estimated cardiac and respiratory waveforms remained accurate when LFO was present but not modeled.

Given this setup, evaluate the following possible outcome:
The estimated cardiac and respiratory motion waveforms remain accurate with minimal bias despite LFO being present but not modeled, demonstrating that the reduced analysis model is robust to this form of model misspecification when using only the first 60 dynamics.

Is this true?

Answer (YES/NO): NO